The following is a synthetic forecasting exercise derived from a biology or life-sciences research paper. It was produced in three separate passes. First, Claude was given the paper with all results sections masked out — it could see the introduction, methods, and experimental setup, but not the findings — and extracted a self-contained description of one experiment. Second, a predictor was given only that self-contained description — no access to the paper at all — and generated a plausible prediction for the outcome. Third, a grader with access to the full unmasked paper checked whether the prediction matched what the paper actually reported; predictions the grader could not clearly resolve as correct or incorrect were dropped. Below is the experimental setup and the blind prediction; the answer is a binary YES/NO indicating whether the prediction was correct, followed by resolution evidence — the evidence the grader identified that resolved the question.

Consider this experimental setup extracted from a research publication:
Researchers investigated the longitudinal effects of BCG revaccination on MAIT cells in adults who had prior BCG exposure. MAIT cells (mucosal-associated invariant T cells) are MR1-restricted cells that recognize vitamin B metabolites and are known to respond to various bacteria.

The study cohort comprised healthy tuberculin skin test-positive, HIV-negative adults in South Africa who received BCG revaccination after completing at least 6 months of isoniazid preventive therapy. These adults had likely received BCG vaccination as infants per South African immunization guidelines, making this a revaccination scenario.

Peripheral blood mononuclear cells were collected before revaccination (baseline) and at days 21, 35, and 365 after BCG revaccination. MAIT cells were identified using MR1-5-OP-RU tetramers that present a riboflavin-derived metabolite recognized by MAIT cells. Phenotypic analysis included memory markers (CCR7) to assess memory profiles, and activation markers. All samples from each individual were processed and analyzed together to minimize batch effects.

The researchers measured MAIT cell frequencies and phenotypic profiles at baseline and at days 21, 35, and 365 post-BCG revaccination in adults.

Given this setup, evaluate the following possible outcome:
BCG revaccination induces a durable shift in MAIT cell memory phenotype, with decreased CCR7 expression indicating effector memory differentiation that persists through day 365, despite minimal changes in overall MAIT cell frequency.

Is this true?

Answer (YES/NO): NO